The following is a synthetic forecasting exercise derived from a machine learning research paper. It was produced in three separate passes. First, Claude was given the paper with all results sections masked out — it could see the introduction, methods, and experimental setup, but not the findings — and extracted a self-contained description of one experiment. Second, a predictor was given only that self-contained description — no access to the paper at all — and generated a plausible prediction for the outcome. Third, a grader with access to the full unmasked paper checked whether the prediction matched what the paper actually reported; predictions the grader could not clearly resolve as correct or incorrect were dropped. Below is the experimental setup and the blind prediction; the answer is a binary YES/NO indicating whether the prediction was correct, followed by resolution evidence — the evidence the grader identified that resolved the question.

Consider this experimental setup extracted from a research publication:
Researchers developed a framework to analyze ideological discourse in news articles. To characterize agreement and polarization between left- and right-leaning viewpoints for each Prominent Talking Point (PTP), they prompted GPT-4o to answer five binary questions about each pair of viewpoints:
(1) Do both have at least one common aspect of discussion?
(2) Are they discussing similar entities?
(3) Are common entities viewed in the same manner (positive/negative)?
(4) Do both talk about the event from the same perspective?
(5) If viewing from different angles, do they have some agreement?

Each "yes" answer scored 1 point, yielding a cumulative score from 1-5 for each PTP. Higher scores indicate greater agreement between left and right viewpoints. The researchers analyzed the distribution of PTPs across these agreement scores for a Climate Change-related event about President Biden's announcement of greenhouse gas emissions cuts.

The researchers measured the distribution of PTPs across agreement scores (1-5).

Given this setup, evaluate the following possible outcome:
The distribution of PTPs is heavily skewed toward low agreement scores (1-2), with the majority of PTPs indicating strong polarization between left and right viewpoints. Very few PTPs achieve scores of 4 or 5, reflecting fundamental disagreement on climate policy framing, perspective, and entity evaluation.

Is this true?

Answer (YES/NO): NO